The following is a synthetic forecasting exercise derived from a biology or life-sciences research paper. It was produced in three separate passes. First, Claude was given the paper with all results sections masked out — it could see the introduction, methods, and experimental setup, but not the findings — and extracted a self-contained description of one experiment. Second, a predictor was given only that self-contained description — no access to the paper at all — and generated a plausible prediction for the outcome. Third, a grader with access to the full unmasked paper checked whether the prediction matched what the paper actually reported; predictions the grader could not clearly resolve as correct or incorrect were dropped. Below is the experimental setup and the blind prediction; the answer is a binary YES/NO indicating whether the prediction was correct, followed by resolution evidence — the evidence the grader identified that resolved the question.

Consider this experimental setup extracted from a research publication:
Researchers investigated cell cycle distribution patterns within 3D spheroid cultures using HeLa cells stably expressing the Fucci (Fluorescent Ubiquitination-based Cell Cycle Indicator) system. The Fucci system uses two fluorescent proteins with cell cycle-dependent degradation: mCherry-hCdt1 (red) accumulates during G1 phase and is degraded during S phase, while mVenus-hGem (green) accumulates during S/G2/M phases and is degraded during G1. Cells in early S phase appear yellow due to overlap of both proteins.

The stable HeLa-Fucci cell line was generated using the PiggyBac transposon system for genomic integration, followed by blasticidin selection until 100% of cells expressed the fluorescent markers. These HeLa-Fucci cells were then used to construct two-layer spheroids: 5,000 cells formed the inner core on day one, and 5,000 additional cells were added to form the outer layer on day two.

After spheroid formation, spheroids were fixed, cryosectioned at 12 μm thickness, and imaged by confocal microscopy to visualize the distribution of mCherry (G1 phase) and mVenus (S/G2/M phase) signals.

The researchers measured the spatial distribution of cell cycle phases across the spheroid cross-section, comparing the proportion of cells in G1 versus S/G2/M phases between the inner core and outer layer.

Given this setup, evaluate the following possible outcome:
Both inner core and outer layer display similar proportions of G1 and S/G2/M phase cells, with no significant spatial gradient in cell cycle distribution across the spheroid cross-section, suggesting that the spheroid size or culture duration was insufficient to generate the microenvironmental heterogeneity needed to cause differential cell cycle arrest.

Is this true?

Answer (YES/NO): YES